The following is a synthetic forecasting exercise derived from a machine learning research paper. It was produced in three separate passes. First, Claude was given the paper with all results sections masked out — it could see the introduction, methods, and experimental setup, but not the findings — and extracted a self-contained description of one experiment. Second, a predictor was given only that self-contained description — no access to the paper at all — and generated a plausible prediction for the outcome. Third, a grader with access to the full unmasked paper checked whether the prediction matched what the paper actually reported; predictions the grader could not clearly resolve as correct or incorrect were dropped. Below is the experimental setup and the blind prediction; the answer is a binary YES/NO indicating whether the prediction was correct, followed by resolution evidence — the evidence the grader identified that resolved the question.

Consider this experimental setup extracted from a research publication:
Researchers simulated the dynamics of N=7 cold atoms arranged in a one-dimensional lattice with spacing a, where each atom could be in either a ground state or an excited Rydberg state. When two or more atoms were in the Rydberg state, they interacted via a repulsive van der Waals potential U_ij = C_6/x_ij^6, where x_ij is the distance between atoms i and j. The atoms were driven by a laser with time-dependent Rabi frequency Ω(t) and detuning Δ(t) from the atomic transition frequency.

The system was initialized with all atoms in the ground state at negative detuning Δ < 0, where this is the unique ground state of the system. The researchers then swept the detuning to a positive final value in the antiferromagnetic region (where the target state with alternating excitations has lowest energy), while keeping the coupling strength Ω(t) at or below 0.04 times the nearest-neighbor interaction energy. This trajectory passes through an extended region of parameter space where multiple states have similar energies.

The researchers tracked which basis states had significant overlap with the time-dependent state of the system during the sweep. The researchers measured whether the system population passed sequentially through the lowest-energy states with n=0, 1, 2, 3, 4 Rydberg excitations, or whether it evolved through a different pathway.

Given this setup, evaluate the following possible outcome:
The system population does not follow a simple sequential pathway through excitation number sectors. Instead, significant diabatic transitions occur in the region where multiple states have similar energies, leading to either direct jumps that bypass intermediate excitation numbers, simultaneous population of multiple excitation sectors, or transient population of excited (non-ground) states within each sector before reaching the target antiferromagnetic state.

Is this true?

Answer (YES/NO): YES